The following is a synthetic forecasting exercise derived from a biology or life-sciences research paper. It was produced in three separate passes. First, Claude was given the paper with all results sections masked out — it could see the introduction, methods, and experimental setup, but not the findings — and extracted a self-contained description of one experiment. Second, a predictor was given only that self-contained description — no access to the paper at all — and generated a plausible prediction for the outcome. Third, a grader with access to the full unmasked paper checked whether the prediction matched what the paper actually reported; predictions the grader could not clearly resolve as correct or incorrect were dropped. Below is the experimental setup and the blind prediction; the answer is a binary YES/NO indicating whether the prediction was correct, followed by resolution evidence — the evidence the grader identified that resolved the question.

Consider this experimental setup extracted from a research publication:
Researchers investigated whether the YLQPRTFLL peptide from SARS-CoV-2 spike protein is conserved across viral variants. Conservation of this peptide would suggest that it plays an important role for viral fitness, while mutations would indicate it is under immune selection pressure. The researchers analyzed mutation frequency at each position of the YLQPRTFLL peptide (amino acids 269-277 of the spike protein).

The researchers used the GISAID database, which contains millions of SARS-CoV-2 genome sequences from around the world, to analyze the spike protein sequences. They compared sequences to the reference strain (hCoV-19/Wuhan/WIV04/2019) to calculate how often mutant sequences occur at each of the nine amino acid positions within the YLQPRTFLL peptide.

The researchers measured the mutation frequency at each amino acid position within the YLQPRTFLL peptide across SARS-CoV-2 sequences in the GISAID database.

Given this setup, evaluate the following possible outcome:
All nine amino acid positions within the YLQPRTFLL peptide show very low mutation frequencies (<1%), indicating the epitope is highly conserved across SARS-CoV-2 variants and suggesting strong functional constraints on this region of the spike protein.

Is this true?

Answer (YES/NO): NO